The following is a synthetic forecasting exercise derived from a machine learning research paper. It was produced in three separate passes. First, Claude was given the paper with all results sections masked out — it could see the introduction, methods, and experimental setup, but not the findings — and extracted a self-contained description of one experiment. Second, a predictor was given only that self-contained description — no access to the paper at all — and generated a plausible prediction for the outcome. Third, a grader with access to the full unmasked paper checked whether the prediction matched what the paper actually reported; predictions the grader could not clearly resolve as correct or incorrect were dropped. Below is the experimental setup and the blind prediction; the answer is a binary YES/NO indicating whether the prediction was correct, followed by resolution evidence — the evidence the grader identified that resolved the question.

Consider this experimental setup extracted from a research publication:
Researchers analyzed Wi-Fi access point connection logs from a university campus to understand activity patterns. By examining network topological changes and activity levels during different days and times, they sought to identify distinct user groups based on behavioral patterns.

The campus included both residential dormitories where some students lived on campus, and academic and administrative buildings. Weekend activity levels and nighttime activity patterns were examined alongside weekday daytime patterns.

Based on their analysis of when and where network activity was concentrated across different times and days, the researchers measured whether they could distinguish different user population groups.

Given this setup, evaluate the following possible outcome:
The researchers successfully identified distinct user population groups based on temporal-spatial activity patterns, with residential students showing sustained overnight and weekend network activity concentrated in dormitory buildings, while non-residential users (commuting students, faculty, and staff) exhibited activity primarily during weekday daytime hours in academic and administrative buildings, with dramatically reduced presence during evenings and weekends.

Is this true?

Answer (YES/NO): NO